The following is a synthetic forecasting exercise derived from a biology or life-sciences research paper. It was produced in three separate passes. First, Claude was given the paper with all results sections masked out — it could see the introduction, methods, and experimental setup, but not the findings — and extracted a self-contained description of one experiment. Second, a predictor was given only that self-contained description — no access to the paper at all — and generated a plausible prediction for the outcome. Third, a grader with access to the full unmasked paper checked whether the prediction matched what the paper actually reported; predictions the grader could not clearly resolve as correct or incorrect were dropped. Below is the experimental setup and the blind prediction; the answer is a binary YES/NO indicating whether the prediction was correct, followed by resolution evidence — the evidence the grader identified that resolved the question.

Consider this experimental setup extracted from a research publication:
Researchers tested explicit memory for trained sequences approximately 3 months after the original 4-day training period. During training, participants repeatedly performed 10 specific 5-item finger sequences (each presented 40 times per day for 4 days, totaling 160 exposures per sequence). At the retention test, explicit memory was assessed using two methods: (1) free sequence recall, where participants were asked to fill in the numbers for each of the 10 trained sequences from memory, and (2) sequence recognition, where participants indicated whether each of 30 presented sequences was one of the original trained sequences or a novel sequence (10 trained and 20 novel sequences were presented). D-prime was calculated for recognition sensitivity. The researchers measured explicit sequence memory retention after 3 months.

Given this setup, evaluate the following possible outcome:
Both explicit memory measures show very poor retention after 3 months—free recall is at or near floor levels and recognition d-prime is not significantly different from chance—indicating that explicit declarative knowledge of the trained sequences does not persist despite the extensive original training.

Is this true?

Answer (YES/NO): NO